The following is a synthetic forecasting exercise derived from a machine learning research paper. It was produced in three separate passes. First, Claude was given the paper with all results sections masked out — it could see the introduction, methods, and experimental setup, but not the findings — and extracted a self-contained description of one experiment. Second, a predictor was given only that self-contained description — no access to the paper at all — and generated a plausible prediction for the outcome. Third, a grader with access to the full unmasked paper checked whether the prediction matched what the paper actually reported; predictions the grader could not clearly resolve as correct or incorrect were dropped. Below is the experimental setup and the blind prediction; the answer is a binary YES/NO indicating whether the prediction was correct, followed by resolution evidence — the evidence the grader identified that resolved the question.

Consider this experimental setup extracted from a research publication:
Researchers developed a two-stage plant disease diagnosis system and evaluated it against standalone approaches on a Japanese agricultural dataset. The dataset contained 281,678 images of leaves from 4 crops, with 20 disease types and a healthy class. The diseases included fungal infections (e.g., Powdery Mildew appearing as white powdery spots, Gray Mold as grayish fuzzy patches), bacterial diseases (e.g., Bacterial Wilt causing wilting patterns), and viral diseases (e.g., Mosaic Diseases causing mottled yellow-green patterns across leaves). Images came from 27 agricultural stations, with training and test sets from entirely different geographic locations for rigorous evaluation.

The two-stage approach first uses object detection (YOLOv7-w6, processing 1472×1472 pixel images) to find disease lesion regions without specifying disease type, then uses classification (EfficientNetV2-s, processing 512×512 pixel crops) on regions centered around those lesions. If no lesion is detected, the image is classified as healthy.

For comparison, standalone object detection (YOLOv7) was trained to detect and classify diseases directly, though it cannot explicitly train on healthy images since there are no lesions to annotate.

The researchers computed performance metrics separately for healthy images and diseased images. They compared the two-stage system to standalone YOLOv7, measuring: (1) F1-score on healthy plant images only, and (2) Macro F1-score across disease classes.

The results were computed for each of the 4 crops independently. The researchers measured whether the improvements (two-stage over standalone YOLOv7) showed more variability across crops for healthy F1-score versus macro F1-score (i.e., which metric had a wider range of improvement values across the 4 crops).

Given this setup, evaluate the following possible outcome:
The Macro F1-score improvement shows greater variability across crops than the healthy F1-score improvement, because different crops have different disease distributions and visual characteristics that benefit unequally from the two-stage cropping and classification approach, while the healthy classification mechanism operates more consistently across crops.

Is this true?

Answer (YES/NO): NO